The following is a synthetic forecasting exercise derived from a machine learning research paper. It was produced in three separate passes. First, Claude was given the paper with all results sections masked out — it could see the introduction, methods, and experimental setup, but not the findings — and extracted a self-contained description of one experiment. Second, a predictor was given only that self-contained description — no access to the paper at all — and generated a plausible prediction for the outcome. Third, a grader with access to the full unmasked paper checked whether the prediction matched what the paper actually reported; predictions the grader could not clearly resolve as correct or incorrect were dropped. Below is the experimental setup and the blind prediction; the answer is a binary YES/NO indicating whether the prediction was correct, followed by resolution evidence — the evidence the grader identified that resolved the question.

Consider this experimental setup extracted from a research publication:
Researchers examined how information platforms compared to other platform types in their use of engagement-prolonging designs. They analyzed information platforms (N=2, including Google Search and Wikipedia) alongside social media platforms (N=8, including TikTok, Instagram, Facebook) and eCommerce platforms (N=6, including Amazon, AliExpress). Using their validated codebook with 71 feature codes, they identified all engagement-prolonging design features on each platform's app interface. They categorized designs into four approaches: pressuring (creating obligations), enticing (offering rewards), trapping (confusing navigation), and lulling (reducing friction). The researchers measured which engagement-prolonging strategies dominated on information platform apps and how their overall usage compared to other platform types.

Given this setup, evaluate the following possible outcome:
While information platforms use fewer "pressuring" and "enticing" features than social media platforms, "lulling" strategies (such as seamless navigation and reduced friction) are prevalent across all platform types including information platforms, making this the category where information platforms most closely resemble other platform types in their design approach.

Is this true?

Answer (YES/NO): NO